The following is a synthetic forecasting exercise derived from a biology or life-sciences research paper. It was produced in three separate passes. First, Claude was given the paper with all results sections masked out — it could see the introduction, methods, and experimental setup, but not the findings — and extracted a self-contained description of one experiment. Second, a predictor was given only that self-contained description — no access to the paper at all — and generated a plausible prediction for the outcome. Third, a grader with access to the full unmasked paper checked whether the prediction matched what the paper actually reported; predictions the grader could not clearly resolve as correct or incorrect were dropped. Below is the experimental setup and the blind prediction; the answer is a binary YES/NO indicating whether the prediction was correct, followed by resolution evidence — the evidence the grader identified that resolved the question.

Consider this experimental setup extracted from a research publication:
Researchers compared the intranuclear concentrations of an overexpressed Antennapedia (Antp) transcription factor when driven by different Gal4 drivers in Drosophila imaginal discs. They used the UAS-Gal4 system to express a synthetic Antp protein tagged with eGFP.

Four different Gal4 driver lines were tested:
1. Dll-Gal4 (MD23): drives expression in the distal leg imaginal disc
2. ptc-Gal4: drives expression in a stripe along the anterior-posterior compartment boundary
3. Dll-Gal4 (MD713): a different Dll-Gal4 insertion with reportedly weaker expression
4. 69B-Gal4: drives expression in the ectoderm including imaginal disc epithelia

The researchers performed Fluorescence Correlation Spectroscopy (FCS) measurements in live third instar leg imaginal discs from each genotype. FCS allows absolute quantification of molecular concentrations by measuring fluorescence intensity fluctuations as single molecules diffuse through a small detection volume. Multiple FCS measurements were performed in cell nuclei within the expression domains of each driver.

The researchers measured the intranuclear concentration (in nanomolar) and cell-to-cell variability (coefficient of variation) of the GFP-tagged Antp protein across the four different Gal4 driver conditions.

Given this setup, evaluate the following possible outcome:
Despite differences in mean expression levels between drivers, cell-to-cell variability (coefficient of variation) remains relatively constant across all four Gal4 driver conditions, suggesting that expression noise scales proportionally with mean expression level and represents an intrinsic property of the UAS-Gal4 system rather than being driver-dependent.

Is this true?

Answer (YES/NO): NO